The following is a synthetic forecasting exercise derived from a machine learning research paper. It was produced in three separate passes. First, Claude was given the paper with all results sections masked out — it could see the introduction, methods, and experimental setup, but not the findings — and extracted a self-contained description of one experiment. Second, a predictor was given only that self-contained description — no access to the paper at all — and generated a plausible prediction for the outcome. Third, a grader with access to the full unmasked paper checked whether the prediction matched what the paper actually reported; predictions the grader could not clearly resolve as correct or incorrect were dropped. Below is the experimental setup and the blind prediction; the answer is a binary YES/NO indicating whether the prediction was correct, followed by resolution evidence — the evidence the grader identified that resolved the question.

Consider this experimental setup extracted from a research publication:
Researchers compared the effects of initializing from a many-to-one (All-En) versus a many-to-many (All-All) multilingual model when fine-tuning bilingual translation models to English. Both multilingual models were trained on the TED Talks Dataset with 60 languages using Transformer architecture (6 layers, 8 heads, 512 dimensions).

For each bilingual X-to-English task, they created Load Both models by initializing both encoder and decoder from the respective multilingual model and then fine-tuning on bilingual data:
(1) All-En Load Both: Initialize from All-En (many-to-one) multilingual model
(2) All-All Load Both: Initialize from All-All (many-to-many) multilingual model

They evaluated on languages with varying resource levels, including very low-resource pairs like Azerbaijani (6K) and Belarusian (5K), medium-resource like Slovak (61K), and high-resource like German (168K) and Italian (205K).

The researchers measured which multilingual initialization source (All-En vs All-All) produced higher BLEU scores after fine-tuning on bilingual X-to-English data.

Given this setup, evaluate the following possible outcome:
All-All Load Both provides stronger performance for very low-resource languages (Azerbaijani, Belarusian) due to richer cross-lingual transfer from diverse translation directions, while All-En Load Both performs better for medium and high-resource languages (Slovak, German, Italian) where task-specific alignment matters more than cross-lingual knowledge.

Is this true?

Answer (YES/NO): NO